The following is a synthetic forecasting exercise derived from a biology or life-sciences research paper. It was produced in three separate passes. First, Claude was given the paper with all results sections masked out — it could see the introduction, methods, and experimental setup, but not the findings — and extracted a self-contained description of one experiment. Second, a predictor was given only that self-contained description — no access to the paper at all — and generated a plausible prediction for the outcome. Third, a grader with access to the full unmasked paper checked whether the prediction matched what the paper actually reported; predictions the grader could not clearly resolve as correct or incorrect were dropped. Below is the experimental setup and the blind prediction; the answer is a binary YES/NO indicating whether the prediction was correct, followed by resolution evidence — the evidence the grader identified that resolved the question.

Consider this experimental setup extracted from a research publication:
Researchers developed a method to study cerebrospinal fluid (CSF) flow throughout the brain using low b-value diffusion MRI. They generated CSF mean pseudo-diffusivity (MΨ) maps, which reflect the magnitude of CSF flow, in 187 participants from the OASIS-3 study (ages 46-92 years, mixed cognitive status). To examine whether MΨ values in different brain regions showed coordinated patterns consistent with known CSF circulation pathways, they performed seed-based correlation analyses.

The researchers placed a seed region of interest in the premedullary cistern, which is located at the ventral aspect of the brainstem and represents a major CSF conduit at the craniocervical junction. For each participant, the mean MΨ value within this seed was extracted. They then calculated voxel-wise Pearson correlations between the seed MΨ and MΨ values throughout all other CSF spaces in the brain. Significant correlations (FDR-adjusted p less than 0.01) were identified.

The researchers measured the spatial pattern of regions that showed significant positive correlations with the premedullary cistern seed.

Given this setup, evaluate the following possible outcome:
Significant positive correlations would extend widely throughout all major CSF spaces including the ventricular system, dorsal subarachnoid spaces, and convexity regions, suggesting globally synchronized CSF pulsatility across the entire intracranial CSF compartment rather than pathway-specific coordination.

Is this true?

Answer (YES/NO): NO